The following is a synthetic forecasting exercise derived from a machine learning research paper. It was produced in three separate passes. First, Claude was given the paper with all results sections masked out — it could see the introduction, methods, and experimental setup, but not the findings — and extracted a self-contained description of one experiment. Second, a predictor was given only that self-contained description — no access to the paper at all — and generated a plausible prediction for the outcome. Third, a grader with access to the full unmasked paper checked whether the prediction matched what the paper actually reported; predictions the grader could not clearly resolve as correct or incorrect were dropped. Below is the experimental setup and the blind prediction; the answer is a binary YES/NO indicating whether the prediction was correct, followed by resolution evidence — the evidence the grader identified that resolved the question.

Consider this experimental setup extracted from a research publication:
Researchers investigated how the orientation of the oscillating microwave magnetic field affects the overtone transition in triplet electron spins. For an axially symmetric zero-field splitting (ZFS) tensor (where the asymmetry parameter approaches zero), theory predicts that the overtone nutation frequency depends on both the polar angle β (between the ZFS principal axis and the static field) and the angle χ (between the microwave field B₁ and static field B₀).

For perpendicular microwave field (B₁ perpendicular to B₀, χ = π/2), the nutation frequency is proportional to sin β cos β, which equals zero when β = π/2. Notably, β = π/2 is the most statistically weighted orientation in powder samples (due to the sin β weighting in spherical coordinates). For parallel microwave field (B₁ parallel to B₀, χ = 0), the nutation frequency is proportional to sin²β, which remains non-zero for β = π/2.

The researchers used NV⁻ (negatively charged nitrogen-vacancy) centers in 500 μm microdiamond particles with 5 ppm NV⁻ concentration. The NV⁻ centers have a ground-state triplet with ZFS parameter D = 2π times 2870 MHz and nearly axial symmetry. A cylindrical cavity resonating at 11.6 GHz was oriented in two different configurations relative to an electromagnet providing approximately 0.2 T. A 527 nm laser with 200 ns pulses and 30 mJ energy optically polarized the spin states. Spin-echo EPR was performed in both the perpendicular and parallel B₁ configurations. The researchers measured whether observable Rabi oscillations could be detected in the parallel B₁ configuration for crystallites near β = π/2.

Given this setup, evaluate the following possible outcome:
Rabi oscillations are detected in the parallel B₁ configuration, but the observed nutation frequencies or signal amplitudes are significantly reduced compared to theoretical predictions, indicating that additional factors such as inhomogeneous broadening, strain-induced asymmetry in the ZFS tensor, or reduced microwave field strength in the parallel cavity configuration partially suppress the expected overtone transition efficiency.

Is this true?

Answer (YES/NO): NO